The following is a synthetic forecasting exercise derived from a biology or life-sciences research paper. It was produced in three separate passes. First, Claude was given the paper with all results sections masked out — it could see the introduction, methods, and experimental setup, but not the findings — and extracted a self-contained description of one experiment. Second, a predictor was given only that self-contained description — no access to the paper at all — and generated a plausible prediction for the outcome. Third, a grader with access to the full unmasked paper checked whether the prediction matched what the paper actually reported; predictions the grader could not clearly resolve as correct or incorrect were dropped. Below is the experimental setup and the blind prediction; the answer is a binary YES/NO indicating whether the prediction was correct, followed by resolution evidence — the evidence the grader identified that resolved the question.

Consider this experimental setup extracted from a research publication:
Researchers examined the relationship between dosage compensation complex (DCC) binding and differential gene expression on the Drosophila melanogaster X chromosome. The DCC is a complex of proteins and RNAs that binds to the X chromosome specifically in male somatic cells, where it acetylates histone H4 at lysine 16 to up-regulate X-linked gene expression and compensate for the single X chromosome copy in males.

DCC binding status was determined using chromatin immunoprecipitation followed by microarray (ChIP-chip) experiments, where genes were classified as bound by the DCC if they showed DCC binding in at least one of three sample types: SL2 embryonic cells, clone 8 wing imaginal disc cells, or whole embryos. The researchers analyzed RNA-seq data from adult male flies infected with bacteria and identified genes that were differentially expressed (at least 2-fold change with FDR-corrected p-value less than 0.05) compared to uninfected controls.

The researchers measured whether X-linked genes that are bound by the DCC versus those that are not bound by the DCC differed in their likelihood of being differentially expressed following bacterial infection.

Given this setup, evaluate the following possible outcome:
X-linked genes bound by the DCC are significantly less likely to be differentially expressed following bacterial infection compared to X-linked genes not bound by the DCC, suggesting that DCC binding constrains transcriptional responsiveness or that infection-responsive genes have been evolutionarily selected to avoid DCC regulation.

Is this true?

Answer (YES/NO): YES